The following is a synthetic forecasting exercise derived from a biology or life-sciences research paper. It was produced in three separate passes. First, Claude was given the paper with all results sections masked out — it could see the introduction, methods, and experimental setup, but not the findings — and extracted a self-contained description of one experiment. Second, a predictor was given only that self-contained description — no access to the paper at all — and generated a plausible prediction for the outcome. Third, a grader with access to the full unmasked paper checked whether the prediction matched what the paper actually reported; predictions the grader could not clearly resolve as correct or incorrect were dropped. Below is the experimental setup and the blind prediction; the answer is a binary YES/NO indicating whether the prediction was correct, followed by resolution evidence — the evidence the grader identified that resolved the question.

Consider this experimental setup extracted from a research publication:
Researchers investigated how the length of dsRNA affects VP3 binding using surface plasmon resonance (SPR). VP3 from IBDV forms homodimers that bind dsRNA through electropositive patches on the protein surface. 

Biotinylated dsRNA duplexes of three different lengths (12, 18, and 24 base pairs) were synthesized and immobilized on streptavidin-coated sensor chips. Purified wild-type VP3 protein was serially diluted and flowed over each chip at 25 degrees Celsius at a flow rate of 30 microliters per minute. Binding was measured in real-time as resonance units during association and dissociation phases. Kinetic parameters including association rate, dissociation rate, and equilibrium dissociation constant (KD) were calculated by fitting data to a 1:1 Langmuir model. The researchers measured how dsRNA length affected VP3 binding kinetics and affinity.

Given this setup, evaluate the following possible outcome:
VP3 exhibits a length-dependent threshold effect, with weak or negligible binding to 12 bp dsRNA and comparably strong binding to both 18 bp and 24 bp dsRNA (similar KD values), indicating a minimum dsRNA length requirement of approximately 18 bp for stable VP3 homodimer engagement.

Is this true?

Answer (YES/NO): NO